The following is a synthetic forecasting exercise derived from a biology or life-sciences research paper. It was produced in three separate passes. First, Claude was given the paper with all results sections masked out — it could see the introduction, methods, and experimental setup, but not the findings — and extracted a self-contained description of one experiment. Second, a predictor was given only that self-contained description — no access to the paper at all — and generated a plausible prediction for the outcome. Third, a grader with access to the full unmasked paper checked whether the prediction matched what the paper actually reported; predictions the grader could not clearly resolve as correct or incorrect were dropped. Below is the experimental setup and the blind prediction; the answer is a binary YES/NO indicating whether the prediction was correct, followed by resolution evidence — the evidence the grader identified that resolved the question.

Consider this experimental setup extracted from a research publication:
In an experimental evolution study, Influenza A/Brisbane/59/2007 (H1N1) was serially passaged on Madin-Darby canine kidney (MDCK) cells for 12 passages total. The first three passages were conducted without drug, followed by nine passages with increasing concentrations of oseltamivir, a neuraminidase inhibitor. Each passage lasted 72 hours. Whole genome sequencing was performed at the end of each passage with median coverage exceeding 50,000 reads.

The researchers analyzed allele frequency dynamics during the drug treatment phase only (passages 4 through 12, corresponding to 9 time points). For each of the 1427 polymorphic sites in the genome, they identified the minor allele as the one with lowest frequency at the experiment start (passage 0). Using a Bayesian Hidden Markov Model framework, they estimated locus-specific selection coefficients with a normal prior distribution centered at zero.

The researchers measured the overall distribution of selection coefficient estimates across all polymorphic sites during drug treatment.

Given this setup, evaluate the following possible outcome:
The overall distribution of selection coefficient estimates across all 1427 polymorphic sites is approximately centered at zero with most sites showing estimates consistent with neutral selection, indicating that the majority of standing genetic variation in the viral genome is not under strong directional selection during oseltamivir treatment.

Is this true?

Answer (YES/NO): NO